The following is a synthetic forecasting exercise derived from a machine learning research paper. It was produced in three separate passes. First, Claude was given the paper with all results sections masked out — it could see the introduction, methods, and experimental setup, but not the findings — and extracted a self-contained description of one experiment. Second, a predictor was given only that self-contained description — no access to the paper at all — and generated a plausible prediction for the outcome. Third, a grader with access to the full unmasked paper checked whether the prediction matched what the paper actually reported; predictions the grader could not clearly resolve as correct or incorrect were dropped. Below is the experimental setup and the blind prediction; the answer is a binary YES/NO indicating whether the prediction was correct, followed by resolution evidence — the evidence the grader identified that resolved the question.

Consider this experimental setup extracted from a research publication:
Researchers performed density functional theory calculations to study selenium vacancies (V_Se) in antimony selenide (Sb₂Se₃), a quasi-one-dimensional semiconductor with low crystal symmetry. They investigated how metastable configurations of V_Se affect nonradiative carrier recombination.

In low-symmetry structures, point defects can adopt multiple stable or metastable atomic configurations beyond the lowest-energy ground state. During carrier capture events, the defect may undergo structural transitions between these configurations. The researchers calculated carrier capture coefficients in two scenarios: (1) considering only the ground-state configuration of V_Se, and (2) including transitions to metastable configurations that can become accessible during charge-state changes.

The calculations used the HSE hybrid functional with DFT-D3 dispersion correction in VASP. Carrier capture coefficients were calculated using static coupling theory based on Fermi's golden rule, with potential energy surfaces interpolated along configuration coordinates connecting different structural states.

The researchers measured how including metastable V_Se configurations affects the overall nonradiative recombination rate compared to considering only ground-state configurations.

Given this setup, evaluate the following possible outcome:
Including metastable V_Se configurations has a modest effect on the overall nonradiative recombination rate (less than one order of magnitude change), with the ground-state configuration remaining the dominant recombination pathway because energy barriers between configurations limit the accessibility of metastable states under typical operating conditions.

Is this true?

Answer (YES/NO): NO